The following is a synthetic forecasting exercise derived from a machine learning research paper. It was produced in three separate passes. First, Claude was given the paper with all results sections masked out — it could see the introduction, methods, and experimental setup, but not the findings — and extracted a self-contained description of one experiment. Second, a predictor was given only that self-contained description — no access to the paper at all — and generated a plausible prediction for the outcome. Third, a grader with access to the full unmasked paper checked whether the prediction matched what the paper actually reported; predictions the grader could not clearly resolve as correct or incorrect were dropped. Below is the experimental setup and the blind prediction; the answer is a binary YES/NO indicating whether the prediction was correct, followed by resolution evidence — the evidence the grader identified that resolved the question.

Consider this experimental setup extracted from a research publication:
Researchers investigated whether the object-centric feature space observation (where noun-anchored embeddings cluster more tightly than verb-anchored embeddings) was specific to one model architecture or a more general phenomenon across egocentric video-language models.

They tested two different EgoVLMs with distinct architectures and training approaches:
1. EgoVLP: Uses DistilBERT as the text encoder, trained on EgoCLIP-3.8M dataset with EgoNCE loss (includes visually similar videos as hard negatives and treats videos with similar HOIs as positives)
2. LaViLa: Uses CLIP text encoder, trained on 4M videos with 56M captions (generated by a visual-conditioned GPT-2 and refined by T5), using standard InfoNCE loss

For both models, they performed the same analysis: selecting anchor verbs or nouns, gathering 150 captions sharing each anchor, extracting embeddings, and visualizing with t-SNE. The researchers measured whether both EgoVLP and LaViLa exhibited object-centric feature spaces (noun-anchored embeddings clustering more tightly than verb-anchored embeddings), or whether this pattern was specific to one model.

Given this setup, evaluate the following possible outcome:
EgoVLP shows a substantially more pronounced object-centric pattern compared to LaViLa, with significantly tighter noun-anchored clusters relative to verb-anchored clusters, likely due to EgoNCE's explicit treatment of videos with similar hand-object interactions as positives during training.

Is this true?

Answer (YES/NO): NO